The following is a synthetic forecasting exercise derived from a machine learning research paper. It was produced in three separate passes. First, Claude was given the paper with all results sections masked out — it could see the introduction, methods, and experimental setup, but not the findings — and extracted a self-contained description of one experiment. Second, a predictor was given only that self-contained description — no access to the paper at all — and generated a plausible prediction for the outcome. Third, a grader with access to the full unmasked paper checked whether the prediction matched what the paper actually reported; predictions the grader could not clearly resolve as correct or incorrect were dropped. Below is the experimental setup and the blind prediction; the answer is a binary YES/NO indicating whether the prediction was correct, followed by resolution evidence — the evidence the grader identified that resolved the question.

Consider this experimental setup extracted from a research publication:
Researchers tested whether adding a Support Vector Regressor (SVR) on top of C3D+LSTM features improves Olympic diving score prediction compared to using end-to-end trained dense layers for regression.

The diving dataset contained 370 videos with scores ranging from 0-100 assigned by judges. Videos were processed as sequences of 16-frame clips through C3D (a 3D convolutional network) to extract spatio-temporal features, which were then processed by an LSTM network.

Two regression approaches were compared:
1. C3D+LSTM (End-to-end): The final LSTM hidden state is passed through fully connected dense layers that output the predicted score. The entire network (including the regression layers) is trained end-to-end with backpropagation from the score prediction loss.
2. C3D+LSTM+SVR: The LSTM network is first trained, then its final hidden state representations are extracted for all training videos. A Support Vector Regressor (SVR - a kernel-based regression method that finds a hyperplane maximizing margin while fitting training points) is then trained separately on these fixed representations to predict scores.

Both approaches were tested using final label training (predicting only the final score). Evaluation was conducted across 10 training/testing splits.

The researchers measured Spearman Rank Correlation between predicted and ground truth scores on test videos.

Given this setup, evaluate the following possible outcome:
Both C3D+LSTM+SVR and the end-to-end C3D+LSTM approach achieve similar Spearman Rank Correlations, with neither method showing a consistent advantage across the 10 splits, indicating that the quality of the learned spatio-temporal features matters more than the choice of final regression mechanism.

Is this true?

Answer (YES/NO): NO